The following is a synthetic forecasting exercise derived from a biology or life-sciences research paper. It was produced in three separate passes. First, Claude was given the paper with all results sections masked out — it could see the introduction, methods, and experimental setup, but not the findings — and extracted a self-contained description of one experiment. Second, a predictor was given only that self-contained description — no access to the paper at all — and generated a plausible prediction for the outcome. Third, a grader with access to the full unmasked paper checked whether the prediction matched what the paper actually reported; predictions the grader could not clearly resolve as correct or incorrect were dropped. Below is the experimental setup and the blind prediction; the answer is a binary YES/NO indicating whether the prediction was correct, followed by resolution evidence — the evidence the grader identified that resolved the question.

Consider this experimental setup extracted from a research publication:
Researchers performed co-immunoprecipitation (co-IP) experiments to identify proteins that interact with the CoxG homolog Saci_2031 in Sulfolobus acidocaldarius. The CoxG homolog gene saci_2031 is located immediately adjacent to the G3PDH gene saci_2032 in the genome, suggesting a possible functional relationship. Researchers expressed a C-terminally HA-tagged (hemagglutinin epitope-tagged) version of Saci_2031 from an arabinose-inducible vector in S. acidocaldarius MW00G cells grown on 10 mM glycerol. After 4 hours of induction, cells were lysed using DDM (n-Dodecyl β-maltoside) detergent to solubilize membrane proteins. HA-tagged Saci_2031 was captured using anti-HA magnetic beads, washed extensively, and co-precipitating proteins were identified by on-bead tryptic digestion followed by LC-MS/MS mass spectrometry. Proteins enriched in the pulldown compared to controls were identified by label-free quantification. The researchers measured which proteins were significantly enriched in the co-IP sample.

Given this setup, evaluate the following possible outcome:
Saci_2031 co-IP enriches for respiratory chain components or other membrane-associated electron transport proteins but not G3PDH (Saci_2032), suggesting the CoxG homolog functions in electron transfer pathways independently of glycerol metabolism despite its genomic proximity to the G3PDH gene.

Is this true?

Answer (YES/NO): NO